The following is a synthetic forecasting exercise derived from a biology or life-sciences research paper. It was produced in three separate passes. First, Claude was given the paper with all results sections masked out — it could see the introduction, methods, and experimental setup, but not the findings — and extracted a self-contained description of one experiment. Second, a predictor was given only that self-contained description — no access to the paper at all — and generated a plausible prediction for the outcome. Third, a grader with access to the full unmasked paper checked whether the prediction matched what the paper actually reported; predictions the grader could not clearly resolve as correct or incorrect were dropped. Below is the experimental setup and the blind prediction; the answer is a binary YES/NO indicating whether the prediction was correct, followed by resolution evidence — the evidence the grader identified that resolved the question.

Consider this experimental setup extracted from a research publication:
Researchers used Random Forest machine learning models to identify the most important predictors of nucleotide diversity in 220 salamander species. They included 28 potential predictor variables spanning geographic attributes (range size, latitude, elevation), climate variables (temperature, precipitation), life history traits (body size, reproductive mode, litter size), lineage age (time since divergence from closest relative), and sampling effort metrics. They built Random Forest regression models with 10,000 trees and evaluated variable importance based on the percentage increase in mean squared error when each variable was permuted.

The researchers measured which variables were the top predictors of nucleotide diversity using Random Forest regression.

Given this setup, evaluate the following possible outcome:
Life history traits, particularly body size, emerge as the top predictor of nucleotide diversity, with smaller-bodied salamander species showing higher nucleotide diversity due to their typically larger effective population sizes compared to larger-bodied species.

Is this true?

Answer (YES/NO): NO